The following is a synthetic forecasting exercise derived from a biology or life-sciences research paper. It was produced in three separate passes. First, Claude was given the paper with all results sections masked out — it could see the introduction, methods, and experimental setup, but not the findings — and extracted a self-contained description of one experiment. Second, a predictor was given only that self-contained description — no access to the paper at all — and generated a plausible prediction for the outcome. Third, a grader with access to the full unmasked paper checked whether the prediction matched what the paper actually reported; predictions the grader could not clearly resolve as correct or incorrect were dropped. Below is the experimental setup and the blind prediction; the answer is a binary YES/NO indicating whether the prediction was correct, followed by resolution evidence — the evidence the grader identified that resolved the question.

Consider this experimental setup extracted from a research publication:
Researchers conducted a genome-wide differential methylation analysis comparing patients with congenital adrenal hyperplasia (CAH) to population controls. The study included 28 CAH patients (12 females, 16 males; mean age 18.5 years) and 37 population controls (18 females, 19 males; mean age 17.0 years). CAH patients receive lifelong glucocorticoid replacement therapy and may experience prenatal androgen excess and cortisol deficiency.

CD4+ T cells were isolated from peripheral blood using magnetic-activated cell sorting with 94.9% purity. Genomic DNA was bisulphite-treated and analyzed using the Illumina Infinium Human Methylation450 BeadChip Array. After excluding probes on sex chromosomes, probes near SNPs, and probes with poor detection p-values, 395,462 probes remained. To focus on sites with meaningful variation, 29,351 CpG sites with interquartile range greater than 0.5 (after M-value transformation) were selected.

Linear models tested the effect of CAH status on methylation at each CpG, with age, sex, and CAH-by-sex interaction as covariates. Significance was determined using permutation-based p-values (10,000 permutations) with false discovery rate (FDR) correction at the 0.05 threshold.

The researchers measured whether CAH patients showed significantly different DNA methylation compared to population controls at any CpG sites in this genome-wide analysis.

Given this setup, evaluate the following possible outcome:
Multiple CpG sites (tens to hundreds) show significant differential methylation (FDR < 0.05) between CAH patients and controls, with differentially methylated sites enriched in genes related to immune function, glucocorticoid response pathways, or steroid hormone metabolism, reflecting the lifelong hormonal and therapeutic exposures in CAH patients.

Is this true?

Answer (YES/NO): NO